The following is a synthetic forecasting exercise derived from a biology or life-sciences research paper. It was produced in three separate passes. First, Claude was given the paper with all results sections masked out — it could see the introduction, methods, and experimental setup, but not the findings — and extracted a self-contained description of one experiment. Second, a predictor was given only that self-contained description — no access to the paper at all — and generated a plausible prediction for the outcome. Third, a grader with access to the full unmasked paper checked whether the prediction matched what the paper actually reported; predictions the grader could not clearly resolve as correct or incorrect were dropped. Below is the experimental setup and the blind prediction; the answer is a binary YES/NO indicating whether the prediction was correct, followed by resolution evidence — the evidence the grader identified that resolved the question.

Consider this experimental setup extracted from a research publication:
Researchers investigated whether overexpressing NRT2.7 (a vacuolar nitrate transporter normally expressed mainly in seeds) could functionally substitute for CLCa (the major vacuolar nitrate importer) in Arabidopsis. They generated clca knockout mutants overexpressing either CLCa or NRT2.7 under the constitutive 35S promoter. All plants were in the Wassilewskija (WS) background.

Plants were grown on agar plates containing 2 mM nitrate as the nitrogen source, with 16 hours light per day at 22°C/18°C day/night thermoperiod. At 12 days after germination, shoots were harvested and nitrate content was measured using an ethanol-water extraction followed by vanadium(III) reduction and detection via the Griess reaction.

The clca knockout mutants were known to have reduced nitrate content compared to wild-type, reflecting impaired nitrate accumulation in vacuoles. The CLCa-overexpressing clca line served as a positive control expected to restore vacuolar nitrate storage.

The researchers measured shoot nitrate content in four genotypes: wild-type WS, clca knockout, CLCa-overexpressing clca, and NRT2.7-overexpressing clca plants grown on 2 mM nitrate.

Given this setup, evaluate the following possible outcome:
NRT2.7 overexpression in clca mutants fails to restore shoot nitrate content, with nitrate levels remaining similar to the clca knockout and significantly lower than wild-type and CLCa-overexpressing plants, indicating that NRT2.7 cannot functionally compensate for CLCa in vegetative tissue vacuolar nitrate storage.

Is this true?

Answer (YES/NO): NO